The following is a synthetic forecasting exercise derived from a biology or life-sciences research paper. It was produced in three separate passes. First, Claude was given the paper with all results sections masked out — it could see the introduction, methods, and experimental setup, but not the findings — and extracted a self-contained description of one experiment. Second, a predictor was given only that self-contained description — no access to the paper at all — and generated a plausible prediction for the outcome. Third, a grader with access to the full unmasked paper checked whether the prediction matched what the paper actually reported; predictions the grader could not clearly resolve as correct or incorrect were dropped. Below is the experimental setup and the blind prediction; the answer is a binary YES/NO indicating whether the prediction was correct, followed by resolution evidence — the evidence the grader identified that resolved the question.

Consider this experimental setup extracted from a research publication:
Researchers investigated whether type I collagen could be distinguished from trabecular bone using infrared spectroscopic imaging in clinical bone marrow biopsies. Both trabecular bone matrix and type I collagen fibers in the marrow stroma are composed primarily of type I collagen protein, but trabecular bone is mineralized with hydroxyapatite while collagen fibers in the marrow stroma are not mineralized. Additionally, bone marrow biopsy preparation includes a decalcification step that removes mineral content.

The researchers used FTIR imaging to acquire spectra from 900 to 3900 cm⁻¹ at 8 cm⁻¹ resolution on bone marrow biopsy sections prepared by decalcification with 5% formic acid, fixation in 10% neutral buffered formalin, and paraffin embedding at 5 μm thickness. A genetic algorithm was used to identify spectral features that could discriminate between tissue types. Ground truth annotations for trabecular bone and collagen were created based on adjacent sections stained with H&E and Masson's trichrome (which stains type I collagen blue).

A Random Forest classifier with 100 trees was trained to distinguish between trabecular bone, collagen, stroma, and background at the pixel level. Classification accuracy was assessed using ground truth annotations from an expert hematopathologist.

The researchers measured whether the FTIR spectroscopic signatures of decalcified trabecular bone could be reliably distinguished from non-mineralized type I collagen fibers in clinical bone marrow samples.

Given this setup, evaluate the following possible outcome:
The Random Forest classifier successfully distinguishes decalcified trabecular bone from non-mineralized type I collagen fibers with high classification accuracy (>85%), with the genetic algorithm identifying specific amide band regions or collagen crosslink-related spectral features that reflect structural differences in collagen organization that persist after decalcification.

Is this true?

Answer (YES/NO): YES